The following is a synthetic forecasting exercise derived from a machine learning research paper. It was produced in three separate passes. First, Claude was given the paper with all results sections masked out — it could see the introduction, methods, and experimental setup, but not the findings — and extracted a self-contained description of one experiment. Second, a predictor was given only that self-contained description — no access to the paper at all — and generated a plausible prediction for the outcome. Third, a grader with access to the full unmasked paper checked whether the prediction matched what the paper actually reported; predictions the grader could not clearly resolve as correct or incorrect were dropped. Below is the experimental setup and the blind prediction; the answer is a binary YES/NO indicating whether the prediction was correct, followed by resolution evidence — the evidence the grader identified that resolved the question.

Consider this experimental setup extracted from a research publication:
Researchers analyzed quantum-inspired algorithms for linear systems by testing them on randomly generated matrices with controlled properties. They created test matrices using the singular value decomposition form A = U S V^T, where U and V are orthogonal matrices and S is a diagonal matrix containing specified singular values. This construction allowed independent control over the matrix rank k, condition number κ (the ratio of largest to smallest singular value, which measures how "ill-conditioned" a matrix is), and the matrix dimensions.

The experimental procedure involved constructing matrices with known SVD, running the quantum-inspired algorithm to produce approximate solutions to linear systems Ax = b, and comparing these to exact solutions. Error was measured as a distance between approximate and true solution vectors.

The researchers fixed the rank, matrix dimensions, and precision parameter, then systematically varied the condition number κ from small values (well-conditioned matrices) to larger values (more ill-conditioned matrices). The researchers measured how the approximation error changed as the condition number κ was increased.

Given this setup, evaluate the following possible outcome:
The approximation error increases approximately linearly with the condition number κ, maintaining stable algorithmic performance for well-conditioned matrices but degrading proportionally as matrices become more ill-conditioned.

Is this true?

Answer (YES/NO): YES